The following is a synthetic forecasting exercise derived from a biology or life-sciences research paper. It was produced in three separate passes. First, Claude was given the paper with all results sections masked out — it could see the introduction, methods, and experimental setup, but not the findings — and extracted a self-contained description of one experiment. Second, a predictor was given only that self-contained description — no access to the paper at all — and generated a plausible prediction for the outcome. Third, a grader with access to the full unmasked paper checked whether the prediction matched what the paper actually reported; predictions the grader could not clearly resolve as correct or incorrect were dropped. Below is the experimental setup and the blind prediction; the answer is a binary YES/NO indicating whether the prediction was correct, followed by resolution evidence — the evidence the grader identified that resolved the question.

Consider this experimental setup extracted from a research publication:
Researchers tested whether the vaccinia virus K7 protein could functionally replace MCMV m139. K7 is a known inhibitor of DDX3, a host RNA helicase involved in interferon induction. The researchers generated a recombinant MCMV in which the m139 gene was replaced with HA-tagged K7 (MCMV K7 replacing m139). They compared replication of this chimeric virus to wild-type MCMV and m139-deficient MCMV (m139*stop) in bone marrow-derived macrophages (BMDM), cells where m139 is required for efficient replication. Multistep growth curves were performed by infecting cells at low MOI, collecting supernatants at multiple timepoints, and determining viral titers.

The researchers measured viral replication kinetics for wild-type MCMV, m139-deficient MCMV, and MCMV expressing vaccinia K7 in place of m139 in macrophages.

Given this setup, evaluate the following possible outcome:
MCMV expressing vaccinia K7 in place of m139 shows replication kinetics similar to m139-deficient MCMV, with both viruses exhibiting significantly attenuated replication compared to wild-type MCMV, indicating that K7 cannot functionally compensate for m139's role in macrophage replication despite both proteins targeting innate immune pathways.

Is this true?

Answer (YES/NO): NO